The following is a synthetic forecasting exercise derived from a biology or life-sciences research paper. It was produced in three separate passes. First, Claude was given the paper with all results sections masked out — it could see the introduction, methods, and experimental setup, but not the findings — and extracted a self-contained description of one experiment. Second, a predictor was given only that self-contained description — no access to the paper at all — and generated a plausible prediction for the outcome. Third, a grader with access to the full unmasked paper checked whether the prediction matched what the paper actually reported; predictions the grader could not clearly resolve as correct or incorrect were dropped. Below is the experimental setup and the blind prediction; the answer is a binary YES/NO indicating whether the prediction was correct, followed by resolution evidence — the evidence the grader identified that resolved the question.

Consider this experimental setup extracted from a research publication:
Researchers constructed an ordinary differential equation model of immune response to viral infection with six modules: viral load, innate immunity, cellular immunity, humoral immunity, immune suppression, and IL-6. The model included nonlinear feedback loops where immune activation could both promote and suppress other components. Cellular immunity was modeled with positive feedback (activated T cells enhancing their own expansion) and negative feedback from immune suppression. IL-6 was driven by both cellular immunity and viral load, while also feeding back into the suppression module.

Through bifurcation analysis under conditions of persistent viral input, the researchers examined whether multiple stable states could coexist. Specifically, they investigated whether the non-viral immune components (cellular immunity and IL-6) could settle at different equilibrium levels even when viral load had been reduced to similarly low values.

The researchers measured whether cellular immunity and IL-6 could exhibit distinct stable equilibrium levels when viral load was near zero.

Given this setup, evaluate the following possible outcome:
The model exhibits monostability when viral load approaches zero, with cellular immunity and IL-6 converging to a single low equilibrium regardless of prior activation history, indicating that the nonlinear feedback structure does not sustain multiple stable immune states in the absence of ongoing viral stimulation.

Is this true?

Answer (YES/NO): NO